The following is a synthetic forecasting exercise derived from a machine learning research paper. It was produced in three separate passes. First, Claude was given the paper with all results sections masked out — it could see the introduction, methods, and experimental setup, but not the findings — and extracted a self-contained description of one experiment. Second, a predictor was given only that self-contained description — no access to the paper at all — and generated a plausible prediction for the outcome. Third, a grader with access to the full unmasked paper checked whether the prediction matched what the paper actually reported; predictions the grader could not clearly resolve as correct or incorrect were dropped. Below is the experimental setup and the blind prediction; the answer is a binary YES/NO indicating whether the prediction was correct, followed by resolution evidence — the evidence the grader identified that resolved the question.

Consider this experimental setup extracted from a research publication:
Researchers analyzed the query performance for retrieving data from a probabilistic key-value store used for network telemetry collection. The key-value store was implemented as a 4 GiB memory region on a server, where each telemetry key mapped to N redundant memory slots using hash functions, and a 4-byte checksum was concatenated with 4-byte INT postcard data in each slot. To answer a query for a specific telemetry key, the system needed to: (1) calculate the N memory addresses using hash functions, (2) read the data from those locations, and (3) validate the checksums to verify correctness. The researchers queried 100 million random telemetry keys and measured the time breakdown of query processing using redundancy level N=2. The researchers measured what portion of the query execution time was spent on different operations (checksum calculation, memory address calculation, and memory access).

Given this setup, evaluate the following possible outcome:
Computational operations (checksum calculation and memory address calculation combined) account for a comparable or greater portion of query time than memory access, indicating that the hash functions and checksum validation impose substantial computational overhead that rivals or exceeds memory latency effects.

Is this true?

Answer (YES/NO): YES